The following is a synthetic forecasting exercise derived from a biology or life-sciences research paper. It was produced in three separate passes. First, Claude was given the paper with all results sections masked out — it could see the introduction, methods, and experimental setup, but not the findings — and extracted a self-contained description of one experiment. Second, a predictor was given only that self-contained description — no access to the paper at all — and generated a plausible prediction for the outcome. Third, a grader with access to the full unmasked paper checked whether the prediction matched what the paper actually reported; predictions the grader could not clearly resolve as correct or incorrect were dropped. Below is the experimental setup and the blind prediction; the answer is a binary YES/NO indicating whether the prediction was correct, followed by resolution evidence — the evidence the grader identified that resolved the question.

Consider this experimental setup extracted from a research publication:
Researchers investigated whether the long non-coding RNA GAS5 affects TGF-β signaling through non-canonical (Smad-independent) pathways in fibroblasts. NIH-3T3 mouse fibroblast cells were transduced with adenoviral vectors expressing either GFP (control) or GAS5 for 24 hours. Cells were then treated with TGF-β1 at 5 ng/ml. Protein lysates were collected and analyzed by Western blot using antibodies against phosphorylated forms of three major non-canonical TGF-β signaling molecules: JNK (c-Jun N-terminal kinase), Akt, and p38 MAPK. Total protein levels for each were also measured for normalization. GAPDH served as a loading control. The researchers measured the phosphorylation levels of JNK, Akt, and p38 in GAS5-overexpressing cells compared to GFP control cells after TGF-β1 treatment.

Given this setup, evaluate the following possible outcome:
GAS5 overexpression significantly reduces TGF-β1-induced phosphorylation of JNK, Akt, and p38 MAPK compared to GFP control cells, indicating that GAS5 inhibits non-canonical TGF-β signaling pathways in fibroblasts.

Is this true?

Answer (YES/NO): NO